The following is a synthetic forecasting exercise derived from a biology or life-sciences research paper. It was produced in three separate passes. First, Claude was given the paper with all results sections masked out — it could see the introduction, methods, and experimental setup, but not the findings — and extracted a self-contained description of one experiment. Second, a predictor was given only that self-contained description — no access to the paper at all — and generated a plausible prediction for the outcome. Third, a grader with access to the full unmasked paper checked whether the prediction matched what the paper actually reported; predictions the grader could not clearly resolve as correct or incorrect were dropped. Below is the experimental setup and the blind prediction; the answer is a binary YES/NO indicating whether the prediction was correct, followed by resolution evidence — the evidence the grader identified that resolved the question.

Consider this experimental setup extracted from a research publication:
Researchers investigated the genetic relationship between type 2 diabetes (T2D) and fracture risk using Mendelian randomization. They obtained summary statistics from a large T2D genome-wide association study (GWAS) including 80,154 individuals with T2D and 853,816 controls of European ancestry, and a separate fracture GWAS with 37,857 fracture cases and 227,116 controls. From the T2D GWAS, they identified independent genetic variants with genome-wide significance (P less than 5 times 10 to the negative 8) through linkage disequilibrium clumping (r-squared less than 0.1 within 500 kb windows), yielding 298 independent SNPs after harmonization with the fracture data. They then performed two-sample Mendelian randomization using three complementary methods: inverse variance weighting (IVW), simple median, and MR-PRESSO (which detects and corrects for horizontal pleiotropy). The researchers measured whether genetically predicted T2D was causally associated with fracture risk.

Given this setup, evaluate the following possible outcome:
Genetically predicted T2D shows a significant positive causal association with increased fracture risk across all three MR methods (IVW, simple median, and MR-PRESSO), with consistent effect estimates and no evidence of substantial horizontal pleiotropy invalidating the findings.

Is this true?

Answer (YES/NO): NO